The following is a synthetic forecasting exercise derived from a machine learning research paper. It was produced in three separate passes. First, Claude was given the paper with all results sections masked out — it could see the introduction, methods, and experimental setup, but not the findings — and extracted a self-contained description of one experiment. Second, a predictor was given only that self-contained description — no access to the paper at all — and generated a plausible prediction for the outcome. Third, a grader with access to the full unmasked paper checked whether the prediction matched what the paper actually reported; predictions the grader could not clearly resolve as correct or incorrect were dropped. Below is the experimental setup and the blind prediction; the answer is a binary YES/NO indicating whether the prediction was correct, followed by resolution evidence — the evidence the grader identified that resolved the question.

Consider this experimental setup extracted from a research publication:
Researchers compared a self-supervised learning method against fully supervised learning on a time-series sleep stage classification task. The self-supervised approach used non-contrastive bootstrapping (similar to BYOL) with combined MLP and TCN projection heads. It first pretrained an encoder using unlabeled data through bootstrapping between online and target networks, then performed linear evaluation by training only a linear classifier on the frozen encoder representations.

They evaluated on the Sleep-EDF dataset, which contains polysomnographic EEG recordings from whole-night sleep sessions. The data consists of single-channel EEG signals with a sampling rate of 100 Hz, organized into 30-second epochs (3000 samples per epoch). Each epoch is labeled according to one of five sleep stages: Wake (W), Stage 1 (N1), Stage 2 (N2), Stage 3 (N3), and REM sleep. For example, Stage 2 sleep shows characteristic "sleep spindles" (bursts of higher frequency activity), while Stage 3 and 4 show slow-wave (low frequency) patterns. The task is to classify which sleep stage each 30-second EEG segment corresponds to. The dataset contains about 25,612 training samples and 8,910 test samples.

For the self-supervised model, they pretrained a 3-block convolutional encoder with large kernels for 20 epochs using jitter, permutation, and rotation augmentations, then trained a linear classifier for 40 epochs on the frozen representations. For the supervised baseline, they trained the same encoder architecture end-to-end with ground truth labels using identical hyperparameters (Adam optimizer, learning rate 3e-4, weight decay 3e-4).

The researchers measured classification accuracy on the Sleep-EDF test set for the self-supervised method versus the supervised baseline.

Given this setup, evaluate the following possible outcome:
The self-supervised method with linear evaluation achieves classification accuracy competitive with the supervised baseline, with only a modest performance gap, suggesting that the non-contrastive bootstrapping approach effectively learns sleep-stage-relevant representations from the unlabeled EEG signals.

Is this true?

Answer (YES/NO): YES